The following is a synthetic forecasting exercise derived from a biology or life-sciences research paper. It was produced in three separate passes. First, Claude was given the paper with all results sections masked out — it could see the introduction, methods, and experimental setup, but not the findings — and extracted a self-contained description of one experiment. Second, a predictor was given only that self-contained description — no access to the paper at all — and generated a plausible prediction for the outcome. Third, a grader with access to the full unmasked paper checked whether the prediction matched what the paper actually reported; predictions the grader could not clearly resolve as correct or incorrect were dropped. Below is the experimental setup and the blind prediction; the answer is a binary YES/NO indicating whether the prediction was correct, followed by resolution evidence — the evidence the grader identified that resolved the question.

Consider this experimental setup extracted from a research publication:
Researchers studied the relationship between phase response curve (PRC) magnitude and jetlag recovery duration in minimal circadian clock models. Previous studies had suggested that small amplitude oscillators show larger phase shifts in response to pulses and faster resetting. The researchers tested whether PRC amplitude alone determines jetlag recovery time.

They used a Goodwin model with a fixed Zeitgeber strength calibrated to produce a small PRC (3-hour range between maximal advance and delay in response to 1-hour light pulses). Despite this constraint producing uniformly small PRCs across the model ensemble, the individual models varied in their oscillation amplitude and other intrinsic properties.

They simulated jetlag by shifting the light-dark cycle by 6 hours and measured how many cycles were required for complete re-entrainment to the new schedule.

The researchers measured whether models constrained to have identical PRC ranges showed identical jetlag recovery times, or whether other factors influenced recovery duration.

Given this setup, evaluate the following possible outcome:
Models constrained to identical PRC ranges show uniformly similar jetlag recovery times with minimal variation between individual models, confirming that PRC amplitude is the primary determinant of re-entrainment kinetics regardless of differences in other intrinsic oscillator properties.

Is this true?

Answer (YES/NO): NO